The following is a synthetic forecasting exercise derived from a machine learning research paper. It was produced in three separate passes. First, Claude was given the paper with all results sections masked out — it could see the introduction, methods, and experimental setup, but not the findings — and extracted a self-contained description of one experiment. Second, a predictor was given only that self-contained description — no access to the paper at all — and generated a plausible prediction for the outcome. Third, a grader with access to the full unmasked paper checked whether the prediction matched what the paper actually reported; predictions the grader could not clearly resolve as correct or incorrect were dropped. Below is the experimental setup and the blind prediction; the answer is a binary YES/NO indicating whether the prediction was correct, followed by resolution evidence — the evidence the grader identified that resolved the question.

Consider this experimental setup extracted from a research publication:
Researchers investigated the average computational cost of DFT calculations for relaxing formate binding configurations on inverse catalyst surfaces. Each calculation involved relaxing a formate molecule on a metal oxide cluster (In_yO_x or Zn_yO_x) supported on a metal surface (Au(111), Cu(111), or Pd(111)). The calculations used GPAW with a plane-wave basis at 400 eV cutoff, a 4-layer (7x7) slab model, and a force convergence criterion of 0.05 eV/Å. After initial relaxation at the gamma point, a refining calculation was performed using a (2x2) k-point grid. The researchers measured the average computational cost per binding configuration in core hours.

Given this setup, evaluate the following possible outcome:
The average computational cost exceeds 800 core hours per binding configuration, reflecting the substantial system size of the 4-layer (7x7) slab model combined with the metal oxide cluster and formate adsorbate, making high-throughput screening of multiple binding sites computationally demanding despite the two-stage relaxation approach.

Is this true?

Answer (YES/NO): NO